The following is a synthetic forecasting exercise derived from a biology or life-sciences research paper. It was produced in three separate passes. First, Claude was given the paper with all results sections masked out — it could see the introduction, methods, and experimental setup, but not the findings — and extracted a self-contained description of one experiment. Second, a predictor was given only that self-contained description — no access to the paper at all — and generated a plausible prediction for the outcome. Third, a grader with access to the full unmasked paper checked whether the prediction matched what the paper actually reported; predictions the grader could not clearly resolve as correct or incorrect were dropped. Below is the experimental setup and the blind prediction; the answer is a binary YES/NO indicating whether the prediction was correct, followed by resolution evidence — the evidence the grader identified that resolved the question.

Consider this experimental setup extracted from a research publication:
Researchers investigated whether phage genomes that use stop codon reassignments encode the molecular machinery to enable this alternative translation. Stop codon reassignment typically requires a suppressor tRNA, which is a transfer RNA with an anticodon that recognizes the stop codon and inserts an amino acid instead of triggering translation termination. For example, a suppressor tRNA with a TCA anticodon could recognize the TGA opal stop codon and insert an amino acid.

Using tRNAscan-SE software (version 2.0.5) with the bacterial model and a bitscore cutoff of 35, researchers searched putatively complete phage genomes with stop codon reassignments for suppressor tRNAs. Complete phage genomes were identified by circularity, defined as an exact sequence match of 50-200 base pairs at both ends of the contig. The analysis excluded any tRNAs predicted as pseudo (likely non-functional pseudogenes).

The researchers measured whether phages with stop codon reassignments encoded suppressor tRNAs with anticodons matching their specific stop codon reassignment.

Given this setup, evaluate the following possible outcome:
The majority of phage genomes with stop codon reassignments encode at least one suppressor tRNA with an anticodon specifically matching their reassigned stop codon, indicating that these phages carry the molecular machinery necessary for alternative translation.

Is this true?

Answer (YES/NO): YES